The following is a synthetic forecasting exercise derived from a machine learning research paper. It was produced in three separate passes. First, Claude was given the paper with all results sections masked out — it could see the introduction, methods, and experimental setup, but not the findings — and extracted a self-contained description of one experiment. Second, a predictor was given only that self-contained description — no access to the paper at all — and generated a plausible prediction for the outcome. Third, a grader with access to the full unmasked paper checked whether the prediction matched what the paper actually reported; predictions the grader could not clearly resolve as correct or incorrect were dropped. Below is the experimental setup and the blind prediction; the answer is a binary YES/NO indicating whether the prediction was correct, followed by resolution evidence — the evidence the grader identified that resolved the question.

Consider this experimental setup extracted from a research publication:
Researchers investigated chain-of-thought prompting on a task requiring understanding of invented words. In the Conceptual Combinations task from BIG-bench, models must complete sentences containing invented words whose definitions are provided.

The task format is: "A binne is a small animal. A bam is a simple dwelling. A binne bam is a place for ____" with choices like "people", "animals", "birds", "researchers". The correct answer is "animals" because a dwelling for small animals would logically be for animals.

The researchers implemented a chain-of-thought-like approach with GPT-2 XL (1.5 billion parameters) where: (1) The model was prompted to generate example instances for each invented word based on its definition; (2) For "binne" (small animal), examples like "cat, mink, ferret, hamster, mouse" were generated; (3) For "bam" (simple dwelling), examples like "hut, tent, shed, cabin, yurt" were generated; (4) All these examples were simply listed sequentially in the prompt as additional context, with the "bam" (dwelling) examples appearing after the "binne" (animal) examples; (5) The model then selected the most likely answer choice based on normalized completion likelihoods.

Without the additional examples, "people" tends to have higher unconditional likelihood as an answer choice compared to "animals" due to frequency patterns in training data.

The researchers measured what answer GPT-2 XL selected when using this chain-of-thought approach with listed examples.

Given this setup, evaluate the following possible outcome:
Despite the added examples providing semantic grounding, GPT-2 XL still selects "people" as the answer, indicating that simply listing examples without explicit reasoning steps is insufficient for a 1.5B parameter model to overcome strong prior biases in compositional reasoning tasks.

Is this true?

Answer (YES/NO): YES